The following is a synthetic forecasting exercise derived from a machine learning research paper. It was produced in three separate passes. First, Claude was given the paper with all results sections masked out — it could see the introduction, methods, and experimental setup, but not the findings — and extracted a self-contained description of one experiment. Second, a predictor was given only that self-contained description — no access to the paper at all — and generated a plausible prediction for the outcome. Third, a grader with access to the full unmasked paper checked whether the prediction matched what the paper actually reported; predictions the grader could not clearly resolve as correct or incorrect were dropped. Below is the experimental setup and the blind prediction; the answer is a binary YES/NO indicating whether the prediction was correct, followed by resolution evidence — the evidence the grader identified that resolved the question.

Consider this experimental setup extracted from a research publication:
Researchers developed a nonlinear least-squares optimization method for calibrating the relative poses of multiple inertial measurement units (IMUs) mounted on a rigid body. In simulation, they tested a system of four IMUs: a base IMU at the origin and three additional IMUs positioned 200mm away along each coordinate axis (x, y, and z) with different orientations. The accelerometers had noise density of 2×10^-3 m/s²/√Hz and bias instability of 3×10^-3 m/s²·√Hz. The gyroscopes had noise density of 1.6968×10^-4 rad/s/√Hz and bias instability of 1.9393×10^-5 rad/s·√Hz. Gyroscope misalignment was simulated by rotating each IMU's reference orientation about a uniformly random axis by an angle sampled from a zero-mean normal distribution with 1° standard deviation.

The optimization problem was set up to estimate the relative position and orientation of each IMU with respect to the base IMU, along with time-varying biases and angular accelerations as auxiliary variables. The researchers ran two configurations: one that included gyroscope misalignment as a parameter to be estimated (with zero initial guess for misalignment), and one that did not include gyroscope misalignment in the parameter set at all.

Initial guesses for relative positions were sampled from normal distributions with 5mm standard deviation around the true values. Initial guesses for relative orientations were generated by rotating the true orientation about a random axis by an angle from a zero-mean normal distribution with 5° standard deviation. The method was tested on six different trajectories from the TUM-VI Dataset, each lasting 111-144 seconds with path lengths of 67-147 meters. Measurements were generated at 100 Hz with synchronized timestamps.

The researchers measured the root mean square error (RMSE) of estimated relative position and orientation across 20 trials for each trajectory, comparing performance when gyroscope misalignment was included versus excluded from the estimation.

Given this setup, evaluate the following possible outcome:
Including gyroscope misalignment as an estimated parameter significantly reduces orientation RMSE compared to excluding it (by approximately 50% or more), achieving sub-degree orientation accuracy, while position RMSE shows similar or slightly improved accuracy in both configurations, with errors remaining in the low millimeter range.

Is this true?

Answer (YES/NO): NO